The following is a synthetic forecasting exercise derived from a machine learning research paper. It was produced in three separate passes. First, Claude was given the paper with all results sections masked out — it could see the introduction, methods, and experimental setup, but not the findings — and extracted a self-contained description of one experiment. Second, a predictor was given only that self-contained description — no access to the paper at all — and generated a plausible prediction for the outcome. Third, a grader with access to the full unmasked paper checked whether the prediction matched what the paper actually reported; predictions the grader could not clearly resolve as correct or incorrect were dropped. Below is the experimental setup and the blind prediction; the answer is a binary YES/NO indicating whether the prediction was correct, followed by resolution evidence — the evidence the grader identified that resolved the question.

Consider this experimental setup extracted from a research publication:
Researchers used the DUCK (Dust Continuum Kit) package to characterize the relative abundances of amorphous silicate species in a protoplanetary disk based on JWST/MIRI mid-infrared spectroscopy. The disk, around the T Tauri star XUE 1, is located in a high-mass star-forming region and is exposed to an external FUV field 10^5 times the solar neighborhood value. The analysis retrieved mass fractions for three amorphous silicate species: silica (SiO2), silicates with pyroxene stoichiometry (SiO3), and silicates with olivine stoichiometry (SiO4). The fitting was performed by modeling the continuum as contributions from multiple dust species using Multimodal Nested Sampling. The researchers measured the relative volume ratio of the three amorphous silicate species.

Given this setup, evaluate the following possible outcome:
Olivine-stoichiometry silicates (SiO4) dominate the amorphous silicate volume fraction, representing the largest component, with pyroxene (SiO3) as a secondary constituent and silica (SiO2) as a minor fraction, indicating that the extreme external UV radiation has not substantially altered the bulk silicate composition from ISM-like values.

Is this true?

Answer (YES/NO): NO